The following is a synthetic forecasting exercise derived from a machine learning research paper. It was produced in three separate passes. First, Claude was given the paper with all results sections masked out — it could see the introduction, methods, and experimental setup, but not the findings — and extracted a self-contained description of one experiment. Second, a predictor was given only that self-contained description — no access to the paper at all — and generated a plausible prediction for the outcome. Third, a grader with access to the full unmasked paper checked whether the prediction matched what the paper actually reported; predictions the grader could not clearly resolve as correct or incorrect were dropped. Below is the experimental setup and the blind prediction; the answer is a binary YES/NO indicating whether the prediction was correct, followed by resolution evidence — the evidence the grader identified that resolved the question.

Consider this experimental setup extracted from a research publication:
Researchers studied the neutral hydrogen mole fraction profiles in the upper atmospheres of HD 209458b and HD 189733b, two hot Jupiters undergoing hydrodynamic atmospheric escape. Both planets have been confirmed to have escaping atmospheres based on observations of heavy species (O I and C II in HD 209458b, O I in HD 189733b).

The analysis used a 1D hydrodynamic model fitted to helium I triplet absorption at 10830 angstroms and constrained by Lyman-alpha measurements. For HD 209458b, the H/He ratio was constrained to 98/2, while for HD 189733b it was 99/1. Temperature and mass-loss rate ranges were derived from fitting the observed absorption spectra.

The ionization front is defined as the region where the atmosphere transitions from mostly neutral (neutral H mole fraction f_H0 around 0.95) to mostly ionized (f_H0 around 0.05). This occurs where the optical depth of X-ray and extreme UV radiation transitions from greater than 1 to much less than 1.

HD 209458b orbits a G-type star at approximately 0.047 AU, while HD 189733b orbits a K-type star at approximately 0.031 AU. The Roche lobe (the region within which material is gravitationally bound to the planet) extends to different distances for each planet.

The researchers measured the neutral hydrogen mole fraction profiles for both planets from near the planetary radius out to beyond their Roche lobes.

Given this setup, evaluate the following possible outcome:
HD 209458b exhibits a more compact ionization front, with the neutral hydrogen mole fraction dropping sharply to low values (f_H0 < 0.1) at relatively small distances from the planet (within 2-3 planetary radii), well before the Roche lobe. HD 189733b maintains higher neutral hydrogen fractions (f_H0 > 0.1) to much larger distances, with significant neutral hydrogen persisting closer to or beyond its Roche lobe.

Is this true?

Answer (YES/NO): NO